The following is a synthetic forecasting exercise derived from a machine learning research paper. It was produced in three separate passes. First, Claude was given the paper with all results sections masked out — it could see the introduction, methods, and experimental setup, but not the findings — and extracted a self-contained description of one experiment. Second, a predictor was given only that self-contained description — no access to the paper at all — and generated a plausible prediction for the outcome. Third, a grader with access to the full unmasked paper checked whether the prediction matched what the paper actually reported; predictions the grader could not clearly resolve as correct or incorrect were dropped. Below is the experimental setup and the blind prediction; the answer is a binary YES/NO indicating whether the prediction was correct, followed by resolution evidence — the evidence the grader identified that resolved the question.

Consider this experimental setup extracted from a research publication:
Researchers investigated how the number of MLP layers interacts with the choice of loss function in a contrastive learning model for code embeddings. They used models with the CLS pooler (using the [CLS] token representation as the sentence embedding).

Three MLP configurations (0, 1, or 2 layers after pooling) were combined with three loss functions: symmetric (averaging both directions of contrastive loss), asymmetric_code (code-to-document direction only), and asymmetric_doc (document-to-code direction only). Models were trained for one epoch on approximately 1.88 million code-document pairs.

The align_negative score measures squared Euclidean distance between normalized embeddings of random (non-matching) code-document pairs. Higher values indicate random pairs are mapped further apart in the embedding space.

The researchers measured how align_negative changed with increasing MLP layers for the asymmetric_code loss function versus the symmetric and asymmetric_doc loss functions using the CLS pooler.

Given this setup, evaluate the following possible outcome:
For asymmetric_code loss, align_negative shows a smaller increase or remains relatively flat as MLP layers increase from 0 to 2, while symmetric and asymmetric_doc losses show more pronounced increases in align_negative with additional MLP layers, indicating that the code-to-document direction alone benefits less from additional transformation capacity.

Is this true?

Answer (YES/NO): NO